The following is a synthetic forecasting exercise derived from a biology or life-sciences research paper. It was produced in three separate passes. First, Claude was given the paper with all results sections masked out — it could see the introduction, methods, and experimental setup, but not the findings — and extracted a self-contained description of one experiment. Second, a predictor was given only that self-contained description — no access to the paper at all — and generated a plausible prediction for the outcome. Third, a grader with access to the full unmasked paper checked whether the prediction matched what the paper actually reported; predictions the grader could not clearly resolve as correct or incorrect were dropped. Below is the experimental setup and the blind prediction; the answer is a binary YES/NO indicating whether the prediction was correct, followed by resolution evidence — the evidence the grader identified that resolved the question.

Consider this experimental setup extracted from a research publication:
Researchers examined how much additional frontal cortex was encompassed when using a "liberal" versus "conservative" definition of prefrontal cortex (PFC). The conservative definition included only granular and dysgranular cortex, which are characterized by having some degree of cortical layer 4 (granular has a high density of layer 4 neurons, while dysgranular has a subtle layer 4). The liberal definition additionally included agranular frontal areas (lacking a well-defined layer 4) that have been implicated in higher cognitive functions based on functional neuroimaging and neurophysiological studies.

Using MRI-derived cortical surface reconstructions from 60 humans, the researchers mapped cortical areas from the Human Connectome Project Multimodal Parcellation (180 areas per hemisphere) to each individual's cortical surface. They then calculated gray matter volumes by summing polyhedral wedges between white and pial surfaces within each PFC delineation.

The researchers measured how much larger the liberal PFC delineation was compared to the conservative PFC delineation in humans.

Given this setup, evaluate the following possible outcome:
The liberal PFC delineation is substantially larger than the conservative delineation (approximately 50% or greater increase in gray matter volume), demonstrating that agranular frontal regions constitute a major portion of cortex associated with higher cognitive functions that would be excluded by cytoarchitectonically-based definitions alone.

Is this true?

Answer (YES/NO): NO